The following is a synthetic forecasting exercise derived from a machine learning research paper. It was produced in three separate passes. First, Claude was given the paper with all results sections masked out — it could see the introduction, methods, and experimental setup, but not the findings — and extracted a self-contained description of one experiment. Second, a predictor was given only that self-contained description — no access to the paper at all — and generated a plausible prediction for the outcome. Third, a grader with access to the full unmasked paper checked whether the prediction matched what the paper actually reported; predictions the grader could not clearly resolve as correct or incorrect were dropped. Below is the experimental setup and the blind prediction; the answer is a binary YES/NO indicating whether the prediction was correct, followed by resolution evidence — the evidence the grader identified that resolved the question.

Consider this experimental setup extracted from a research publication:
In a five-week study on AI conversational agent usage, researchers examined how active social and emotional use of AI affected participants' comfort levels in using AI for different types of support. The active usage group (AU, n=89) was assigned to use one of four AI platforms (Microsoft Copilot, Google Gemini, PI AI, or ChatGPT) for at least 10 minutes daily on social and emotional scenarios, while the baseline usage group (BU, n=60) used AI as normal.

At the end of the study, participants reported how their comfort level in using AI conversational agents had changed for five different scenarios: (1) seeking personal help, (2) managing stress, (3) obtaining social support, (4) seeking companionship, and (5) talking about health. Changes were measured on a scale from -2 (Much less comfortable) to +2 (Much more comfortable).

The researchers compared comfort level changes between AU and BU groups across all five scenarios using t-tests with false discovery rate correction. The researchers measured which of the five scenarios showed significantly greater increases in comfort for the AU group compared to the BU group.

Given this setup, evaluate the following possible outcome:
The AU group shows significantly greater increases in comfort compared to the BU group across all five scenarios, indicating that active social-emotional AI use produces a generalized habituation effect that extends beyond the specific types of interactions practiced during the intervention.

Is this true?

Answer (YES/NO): NO